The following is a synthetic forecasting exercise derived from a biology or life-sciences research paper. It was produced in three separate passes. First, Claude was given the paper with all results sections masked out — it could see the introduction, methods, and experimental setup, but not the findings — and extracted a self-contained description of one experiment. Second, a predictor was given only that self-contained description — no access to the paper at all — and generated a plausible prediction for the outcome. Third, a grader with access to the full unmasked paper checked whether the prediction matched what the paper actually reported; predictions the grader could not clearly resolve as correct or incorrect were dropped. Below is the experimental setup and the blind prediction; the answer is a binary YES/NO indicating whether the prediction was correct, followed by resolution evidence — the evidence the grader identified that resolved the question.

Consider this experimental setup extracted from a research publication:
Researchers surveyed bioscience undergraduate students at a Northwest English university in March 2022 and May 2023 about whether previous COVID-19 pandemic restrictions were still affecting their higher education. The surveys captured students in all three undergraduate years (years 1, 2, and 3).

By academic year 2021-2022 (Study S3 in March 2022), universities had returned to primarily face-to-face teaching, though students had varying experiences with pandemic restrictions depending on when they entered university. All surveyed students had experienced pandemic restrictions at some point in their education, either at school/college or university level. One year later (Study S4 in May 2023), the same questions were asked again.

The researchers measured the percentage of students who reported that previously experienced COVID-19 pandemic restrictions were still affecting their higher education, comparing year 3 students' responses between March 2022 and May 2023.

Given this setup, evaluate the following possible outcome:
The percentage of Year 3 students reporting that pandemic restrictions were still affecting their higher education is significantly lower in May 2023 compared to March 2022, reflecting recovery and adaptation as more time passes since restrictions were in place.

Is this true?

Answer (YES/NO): NO